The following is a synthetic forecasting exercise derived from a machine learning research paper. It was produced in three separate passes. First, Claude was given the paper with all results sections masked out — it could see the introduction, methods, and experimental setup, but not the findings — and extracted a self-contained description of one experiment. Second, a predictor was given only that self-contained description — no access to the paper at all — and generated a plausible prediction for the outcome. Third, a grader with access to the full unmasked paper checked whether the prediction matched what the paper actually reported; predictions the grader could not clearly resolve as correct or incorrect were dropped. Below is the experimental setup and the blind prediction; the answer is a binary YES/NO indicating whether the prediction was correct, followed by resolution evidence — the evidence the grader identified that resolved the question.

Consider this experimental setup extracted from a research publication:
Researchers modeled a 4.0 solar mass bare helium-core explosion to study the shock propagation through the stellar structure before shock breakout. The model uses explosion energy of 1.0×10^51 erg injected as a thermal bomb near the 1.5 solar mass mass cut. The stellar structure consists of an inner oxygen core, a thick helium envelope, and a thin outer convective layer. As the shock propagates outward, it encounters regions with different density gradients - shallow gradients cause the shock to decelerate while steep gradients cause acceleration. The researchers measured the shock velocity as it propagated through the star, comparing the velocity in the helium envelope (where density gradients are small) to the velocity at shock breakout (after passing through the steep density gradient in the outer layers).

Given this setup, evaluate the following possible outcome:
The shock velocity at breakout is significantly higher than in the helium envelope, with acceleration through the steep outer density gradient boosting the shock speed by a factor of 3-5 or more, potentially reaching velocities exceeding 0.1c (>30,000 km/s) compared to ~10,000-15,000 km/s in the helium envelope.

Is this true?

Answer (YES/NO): NO